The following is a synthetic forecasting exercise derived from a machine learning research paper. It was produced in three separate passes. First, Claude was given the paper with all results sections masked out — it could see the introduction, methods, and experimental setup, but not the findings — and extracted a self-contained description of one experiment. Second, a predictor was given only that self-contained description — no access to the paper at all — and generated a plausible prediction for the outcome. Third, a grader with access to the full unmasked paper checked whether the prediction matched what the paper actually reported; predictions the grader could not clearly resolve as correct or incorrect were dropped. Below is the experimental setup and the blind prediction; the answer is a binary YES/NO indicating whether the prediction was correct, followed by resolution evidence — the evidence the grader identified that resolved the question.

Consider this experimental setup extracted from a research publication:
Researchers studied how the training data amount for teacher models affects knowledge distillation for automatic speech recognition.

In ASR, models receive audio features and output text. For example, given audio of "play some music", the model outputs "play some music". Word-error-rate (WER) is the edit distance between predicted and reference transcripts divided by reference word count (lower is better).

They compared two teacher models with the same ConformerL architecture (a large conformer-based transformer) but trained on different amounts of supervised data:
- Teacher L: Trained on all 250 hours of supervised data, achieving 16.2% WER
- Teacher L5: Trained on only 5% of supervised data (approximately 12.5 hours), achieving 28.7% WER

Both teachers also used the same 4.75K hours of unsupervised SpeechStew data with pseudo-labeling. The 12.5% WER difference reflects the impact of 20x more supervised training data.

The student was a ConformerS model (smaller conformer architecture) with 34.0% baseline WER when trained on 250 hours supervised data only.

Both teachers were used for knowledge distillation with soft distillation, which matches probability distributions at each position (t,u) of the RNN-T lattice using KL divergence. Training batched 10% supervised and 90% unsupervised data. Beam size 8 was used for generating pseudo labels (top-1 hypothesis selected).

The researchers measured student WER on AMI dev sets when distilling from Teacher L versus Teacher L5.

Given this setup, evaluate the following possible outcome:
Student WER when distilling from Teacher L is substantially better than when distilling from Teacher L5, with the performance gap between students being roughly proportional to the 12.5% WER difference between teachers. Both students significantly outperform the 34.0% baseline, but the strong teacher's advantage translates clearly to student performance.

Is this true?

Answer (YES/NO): NO